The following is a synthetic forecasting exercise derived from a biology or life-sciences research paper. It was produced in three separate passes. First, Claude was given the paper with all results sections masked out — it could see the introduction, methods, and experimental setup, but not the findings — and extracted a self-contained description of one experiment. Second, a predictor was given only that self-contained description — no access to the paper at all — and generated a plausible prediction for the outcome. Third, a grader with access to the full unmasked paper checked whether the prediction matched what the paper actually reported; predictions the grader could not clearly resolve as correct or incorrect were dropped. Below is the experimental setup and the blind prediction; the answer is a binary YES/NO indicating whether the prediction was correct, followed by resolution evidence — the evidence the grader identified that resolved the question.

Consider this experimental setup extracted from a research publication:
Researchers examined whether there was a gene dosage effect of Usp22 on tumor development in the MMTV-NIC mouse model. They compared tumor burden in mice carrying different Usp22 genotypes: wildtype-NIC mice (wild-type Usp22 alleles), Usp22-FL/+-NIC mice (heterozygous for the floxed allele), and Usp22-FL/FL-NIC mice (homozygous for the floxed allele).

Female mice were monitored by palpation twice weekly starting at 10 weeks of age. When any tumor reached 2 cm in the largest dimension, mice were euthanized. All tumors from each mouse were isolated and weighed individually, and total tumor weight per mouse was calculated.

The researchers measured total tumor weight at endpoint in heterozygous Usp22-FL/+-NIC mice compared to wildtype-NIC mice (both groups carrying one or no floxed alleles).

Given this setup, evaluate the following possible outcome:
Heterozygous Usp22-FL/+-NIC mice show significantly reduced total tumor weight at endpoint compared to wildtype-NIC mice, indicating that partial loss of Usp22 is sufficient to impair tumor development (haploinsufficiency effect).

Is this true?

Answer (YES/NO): NO